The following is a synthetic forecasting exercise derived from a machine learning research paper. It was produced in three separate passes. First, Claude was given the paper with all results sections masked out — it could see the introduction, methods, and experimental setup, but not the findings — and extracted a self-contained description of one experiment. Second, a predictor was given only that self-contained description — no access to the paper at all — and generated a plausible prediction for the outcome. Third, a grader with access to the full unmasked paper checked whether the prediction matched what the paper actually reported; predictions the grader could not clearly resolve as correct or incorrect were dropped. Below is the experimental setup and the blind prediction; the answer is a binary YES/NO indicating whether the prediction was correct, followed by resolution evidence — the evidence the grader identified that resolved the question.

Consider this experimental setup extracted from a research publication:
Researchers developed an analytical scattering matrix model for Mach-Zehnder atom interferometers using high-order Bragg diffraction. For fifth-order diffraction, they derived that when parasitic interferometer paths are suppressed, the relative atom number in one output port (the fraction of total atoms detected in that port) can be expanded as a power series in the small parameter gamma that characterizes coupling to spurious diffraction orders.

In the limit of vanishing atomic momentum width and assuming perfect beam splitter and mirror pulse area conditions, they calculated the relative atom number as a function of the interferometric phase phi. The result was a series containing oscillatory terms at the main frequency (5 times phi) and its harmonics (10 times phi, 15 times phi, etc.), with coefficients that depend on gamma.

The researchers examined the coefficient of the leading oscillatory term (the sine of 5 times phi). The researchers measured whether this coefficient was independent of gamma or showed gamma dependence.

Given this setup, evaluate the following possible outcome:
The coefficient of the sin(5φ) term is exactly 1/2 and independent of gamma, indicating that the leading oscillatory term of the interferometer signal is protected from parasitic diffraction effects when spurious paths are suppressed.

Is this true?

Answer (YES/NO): NO